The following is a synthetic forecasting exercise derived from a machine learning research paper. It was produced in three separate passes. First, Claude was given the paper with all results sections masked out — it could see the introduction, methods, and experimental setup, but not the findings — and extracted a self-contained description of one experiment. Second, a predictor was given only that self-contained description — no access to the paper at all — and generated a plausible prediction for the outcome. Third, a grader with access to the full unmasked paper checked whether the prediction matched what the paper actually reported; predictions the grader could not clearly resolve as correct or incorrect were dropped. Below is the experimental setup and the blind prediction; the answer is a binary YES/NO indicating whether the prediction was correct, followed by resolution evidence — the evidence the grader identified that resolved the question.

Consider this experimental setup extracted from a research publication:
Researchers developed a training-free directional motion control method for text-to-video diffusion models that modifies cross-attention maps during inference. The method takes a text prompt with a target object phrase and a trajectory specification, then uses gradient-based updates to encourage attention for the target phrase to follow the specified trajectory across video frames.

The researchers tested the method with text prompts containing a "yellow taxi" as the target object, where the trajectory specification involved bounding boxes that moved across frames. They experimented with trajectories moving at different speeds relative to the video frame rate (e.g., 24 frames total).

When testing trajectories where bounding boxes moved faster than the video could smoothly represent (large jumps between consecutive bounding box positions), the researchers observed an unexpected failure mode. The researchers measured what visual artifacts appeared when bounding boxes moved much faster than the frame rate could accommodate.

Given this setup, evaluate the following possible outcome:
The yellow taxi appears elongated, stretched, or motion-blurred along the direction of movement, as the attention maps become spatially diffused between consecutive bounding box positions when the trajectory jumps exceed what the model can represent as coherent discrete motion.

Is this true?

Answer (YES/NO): NO